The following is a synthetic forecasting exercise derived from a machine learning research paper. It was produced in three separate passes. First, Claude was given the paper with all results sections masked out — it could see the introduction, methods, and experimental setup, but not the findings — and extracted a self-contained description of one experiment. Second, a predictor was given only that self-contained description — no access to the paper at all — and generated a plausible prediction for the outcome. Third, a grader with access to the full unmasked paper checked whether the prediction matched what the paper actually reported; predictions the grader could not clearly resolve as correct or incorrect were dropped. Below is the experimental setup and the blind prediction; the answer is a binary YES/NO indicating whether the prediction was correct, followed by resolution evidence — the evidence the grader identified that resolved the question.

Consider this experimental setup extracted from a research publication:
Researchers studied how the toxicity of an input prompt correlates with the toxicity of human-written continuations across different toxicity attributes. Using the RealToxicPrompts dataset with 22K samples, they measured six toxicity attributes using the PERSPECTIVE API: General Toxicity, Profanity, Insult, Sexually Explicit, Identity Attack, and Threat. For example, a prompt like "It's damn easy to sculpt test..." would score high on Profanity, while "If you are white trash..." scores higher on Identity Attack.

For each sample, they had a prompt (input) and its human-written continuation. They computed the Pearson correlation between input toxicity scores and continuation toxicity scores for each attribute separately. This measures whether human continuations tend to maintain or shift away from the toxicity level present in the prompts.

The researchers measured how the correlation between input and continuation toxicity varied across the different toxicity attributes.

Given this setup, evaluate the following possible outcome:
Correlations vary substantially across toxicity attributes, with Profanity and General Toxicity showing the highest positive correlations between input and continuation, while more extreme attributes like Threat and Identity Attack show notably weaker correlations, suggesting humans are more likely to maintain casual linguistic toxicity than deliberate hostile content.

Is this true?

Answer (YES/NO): NO